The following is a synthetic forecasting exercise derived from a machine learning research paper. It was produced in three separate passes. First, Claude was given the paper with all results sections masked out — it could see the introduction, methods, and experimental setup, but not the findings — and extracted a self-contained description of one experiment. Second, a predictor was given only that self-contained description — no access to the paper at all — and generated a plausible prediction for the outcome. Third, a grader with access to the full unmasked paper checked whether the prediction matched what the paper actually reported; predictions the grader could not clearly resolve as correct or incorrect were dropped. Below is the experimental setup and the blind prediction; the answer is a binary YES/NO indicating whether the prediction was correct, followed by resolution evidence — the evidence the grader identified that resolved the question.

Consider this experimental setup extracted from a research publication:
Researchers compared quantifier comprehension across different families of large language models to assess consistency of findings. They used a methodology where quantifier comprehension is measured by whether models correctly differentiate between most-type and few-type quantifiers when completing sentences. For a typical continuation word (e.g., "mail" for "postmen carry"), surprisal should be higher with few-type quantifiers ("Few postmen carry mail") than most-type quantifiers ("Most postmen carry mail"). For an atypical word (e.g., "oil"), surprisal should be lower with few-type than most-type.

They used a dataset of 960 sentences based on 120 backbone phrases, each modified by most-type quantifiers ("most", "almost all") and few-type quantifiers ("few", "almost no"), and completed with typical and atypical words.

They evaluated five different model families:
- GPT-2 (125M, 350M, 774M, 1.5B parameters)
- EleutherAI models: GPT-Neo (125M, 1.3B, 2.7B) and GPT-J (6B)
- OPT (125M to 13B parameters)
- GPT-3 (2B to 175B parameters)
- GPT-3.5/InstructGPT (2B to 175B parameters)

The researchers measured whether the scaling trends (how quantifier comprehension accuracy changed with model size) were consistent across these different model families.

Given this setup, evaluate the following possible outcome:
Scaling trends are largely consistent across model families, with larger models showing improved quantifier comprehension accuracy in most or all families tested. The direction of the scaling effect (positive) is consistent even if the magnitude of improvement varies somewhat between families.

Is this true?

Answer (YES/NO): YES